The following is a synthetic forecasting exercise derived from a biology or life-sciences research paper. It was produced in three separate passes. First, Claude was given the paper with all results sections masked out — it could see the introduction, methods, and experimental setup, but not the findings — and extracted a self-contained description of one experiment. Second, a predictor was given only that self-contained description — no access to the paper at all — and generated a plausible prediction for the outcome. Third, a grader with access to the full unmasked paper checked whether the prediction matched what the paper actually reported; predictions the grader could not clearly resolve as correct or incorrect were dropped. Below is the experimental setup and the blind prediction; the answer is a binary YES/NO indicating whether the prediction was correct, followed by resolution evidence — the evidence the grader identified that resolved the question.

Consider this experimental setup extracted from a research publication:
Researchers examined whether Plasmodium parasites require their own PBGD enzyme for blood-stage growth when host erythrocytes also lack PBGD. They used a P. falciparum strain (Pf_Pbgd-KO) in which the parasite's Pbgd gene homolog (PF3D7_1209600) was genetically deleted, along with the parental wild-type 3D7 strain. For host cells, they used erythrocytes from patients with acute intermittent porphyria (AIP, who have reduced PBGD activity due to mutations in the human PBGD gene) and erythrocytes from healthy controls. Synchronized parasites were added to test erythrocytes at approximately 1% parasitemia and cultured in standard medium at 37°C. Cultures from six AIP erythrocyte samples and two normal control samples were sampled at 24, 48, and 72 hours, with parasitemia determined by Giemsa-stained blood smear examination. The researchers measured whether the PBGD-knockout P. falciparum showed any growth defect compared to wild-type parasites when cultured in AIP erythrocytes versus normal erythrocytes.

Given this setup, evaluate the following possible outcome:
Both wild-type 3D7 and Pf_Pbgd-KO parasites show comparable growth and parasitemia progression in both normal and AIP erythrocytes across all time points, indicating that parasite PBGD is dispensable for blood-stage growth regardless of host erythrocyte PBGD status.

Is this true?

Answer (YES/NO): YES